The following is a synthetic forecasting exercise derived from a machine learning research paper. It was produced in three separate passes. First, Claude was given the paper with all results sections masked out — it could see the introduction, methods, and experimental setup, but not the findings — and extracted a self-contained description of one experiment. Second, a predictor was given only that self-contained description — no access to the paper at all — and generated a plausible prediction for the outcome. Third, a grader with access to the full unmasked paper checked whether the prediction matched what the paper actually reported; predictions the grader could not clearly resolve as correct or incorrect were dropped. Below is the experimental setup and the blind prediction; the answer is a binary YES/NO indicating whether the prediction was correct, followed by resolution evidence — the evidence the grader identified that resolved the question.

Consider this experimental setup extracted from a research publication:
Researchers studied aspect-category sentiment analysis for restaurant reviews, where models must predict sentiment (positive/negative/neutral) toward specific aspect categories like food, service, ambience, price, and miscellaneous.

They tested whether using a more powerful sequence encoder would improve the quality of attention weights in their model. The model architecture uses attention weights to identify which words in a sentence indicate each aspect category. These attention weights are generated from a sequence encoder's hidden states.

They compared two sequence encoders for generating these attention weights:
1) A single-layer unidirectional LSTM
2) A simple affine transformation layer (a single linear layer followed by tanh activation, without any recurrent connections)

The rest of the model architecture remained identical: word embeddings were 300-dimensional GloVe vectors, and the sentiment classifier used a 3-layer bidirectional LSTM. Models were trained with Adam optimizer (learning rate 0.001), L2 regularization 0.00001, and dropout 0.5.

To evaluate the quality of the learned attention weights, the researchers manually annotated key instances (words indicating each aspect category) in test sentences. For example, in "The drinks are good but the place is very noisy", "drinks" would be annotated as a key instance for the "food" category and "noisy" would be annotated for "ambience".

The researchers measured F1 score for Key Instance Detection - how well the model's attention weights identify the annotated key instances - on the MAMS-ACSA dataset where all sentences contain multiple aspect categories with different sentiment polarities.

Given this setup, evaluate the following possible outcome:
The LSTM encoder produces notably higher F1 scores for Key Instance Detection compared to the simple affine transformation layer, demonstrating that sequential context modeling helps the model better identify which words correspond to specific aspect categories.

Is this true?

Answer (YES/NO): NO